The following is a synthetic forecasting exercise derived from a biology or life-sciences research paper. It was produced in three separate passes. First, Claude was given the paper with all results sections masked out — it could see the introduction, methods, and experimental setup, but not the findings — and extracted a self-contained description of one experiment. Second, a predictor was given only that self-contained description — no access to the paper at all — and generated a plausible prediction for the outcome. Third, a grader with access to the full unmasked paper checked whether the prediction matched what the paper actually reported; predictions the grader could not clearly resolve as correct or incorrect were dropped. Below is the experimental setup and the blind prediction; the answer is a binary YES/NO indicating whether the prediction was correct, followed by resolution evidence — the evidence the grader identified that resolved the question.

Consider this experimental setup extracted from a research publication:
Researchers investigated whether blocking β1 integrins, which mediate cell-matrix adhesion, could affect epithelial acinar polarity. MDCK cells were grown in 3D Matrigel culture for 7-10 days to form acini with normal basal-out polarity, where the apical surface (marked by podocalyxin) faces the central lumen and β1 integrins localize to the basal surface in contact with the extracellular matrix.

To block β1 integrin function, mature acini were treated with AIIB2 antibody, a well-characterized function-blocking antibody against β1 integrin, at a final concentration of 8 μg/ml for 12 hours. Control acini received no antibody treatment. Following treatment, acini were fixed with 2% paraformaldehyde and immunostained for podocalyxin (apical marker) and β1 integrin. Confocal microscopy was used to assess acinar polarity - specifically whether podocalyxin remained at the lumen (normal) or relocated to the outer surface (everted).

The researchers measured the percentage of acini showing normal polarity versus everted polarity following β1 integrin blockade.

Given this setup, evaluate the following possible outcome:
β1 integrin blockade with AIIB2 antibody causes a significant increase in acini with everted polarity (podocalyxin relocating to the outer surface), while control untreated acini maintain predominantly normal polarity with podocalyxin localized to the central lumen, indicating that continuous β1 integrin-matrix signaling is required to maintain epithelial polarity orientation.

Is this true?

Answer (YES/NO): YES